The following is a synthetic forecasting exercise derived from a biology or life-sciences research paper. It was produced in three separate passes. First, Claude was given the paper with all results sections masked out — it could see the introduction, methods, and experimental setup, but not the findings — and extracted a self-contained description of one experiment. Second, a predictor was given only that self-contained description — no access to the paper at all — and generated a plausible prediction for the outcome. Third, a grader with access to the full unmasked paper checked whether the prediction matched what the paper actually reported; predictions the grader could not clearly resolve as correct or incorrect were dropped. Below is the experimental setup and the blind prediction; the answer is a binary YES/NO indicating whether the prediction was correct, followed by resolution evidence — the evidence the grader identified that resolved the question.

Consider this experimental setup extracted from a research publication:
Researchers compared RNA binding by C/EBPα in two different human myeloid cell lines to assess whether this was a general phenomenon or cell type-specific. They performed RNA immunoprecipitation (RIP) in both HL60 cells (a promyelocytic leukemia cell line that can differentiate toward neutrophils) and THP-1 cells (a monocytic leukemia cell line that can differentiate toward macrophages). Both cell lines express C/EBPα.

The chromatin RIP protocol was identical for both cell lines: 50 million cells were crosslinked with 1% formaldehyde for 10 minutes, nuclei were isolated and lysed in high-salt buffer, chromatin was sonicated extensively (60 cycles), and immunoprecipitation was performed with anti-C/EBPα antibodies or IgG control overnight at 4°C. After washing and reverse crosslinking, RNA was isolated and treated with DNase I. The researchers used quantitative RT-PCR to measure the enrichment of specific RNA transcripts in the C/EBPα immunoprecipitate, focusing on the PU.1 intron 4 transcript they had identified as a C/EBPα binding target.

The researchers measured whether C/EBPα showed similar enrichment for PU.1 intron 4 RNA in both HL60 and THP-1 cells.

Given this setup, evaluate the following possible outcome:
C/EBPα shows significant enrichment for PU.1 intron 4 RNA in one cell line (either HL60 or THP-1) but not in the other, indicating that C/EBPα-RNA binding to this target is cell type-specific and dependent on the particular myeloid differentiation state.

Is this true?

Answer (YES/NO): NO